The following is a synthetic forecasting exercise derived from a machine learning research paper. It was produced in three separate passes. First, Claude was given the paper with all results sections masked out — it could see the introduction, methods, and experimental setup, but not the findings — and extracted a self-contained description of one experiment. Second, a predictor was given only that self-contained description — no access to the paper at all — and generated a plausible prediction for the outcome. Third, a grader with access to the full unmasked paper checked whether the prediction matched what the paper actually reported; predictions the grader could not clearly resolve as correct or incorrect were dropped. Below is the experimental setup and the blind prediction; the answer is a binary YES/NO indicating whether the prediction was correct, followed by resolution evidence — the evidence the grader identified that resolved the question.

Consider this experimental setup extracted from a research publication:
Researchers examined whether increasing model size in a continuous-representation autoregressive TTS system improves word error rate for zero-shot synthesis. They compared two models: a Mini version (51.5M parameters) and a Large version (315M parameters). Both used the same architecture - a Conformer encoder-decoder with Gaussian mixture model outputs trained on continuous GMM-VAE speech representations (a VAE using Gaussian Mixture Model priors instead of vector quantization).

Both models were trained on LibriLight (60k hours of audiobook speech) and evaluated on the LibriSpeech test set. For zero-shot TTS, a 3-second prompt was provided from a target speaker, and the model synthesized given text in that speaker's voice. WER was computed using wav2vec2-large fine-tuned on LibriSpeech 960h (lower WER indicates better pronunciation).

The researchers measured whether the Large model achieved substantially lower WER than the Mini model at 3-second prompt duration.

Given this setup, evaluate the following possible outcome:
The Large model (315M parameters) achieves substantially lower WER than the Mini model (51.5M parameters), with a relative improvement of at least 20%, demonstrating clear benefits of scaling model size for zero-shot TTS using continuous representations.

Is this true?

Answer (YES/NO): NO